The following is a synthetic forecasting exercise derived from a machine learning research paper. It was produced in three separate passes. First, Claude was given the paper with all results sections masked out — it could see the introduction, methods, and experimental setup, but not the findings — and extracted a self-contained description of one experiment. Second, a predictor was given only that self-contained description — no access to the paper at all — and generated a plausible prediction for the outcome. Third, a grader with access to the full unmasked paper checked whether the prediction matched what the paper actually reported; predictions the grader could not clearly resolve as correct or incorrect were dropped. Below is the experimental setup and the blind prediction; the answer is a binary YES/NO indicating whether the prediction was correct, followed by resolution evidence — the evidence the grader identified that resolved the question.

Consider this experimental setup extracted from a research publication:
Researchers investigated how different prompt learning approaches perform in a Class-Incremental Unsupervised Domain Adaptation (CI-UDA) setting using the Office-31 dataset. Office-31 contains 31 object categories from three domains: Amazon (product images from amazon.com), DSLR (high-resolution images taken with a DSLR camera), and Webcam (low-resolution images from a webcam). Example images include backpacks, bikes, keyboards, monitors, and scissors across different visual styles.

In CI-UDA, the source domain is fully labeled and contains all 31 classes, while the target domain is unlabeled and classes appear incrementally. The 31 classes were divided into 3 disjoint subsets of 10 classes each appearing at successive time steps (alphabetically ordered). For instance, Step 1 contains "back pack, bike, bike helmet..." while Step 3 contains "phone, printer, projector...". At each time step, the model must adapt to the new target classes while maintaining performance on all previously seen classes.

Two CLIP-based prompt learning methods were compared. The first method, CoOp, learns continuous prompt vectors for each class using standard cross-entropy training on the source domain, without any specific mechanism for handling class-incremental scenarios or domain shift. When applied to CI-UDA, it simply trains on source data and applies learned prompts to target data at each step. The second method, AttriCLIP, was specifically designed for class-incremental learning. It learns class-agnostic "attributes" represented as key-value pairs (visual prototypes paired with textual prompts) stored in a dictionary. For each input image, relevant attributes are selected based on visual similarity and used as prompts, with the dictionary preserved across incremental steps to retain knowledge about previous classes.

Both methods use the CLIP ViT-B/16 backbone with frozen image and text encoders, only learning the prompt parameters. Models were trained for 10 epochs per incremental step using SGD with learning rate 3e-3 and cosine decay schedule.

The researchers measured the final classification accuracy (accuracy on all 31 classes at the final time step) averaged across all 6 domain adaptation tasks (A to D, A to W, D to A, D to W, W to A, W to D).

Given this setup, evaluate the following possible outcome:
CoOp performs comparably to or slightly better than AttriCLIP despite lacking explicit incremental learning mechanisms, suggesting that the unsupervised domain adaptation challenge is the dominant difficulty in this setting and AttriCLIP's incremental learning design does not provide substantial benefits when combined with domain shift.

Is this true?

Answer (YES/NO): YES